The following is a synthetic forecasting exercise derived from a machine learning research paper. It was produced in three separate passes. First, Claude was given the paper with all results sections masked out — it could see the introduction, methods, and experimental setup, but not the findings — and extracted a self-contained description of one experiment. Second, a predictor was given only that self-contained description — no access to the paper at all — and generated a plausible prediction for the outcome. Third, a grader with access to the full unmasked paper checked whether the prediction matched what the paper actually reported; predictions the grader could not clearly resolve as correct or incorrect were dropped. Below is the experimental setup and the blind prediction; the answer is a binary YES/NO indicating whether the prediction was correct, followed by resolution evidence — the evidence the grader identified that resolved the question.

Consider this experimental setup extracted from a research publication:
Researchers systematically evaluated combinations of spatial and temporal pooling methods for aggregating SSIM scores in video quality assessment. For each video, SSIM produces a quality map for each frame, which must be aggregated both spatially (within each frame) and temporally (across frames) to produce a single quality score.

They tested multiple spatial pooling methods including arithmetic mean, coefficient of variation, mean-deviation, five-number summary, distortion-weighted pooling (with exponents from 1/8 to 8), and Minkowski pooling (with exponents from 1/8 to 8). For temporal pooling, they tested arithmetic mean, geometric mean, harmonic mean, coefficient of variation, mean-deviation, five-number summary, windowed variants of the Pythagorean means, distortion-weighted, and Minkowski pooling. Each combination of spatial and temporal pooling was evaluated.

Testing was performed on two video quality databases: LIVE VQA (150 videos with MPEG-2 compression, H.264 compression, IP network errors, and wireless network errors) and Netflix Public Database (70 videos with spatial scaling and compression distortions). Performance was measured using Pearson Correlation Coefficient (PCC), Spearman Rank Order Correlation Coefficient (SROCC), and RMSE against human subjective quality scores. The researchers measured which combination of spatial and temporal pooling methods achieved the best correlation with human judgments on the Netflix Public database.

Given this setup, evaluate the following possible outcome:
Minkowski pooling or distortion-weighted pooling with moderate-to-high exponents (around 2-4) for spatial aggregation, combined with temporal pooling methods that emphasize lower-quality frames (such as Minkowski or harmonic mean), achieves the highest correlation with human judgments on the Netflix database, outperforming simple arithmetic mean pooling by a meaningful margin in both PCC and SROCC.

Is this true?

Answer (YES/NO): NO